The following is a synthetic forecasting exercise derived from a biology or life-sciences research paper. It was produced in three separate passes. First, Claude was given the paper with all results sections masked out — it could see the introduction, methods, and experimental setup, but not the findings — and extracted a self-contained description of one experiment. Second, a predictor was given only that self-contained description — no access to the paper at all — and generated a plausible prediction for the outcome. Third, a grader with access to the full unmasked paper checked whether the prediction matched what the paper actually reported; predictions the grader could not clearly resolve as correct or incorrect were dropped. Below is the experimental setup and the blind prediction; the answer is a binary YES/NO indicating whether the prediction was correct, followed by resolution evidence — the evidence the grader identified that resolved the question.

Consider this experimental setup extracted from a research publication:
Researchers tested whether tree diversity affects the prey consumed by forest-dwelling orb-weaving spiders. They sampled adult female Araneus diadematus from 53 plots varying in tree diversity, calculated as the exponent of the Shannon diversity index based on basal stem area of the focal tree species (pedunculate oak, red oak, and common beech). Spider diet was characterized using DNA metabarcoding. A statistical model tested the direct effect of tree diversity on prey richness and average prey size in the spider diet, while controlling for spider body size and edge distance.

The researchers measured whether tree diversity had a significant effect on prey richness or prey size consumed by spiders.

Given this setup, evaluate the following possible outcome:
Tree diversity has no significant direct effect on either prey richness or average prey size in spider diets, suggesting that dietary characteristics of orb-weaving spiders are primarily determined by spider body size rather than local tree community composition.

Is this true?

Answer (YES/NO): NO